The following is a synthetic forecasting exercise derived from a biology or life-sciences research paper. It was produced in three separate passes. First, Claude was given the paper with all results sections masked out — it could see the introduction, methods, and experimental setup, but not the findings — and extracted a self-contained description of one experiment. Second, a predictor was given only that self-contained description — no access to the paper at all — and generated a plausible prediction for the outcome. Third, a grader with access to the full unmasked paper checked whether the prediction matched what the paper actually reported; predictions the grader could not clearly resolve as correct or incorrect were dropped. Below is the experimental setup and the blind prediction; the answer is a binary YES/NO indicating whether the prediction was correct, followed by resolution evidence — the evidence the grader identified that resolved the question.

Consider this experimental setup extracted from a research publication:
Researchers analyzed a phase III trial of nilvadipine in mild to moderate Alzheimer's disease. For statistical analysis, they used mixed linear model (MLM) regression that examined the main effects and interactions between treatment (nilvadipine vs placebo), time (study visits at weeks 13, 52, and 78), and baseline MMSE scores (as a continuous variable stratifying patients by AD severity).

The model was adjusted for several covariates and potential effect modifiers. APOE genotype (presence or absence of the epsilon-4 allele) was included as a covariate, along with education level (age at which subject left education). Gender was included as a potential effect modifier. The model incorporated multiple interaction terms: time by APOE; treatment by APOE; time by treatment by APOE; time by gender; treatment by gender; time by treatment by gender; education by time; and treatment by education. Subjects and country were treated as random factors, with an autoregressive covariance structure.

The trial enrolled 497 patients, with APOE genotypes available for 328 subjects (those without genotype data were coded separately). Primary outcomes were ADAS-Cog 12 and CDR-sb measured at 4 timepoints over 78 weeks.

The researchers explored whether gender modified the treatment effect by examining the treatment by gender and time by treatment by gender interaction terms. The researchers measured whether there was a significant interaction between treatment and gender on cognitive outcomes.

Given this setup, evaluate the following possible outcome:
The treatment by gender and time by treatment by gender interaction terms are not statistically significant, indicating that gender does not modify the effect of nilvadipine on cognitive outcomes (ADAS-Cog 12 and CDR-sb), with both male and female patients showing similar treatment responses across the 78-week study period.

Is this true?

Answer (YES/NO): NO